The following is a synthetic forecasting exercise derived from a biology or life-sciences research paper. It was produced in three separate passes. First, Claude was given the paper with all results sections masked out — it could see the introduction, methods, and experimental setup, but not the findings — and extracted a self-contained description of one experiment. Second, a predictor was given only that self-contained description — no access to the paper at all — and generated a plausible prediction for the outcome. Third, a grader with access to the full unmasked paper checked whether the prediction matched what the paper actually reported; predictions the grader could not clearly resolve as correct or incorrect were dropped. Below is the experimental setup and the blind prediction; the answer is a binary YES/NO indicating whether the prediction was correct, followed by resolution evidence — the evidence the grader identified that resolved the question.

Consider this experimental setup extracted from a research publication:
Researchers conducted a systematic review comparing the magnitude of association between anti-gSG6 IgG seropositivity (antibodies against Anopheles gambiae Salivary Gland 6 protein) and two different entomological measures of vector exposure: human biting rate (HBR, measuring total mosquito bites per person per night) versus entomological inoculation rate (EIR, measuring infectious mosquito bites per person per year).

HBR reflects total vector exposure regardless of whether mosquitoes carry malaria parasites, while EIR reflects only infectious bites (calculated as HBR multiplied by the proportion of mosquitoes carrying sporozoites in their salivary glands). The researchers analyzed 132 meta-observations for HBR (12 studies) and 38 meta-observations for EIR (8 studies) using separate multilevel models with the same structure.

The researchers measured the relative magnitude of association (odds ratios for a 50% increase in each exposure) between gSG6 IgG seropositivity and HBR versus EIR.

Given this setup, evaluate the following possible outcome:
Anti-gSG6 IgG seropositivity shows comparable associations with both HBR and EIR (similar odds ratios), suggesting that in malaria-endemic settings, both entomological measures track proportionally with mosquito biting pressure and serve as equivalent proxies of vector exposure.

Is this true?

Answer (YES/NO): NO